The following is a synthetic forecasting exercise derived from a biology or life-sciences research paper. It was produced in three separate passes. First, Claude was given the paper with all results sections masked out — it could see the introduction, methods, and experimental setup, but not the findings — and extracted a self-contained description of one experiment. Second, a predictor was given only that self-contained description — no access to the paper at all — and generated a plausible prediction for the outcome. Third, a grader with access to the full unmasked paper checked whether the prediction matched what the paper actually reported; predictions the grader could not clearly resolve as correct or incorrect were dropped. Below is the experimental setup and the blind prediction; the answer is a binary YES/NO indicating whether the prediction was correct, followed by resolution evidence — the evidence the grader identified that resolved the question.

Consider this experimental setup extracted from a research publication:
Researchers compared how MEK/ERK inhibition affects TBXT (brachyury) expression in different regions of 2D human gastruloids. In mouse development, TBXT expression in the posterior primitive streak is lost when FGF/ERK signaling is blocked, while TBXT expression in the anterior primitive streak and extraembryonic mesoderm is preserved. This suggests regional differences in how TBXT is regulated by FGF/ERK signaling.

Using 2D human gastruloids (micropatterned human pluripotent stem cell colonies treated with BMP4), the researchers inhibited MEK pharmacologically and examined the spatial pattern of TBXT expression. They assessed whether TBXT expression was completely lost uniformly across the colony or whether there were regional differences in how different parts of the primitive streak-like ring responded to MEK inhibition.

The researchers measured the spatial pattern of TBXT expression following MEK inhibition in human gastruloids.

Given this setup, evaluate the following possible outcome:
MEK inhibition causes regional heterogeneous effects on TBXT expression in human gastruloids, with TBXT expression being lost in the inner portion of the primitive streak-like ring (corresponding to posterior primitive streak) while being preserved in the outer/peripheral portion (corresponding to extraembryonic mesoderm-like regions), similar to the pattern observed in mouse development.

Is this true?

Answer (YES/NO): NO